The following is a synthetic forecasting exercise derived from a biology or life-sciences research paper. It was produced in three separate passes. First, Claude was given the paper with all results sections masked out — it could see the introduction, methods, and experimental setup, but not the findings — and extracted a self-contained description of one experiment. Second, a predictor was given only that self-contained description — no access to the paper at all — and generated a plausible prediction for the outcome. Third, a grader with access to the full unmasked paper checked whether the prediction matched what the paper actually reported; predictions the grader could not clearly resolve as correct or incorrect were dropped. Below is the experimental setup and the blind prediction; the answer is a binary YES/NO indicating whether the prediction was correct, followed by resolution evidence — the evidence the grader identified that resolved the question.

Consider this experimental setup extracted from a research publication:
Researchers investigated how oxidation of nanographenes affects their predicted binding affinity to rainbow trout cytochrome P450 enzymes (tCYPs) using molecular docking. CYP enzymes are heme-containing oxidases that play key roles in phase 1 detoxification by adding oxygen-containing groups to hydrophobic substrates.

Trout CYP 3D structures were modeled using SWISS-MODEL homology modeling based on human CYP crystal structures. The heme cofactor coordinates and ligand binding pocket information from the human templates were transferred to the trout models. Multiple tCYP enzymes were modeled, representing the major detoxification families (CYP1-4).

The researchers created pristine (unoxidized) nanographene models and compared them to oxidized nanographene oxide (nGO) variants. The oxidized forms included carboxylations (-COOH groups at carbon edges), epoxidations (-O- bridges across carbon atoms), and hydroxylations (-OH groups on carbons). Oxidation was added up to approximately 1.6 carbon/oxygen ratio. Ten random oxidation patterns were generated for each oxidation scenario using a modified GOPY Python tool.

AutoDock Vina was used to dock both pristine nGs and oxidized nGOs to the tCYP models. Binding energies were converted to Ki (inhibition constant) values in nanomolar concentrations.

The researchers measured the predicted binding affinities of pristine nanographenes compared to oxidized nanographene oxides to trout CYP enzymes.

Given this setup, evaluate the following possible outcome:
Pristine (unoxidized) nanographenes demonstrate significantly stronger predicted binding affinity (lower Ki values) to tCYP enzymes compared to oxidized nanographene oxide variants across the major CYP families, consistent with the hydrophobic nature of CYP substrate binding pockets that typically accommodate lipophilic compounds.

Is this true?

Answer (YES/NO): NO